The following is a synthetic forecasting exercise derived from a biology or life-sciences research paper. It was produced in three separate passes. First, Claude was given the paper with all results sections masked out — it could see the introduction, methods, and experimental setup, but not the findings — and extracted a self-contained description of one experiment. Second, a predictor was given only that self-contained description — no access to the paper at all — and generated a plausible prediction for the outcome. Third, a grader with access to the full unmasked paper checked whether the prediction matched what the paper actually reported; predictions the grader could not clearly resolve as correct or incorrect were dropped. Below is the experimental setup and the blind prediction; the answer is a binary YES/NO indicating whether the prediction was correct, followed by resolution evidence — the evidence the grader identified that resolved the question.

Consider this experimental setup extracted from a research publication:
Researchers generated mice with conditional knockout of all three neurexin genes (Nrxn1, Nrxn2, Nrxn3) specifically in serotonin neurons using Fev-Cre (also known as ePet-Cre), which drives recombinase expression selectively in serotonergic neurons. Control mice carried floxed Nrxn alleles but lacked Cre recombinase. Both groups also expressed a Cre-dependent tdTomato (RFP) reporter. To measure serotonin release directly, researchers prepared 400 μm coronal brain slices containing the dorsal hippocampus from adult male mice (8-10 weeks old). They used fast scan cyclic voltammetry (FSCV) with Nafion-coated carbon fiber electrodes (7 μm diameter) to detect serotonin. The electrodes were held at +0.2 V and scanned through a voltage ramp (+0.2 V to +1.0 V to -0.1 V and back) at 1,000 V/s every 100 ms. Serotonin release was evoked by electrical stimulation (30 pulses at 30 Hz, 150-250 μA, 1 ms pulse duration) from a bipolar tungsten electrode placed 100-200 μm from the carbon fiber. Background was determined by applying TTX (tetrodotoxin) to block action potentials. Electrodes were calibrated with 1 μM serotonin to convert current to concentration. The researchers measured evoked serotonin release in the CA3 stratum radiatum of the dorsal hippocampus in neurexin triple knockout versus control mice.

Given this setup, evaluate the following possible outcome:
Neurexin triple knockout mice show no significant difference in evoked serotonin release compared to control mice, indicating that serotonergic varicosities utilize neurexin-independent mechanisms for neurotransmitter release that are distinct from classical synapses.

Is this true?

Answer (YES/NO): NO